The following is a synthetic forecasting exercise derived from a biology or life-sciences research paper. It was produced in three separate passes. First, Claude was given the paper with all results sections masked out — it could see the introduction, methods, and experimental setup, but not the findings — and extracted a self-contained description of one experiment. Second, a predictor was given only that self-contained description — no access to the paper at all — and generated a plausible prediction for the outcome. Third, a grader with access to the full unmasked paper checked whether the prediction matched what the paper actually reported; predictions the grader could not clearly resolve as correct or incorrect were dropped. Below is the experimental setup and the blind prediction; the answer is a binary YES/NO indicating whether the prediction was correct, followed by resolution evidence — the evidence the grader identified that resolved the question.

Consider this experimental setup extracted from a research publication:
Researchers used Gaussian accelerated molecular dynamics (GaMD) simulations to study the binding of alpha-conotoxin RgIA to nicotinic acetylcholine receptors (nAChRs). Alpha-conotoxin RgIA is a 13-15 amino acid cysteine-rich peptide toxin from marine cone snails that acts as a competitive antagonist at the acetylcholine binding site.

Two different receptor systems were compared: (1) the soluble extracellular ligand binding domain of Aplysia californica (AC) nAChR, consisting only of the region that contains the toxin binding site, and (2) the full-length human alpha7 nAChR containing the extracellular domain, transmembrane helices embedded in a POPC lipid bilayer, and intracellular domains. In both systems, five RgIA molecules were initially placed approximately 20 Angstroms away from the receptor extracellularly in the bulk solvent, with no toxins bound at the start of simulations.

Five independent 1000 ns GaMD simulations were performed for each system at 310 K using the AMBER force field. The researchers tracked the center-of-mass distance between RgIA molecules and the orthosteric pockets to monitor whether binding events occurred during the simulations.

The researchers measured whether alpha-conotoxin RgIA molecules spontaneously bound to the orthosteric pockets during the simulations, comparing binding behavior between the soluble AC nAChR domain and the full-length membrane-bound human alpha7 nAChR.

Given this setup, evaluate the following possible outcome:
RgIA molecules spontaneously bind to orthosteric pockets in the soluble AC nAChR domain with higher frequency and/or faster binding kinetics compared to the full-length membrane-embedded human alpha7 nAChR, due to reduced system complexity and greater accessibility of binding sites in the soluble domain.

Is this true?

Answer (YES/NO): NO